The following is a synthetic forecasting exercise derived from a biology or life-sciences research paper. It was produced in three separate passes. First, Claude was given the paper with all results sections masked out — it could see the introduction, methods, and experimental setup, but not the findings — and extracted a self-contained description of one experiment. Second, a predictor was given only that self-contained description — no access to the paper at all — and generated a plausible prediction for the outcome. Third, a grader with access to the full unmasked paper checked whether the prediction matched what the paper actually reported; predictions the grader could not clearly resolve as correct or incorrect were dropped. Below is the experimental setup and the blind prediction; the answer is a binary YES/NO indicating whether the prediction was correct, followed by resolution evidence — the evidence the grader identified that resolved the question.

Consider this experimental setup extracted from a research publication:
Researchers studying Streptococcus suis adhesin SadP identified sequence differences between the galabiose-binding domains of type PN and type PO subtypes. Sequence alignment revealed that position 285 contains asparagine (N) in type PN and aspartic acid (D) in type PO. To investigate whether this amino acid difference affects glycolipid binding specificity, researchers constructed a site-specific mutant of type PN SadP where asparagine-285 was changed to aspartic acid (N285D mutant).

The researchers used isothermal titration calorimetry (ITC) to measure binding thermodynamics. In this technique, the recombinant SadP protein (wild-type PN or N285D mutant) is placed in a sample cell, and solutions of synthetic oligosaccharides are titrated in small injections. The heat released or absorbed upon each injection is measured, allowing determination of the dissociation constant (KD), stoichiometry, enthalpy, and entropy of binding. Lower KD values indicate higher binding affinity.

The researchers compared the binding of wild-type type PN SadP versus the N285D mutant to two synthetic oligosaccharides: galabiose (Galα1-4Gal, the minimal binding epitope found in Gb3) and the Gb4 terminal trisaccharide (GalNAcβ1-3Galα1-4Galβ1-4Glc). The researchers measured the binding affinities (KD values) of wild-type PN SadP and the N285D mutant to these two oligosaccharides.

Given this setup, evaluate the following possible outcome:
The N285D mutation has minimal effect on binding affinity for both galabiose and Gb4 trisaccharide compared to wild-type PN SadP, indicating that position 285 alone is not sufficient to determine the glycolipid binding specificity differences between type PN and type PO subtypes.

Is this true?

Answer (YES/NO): NO